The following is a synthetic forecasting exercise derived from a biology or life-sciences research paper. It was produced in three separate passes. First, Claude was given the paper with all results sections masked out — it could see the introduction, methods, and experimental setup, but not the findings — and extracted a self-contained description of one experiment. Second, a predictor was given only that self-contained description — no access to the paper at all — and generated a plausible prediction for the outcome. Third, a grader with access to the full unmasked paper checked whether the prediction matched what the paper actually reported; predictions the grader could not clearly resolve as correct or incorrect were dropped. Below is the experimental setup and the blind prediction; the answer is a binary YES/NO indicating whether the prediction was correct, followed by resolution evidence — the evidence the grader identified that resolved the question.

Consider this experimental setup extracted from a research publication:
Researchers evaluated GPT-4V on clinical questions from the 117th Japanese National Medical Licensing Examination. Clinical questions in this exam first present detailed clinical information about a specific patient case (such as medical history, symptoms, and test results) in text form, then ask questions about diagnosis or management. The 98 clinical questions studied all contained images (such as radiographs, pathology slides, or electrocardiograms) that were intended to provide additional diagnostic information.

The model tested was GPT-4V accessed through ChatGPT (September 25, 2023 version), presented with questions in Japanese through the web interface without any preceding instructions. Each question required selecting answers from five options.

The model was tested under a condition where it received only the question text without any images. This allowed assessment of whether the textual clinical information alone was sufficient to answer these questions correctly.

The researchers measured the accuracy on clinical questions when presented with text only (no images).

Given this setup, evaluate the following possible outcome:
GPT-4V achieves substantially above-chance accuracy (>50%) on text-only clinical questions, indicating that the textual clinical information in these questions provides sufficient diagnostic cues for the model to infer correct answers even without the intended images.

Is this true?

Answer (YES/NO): YES